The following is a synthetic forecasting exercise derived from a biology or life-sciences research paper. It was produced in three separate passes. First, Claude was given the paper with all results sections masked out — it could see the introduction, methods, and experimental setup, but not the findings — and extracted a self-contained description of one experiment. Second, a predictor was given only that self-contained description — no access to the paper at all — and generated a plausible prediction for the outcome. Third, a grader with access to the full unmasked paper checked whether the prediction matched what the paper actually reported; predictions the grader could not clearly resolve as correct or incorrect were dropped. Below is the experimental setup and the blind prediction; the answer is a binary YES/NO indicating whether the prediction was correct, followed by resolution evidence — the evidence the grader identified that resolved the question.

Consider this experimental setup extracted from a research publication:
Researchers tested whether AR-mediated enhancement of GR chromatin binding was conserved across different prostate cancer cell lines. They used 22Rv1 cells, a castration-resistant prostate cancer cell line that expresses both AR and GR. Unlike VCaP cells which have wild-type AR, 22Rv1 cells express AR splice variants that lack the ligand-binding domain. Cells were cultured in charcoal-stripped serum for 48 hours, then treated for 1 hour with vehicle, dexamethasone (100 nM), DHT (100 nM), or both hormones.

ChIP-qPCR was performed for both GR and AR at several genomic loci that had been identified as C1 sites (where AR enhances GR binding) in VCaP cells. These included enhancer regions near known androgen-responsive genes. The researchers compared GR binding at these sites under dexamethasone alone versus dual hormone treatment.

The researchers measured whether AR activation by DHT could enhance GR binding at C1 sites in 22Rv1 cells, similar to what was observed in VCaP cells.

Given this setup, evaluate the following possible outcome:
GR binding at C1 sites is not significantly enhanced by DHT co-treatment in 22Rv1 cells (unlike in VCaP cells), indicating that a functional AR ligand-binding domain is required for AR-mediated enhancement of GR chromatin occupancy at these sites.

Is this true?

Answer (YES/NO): NO